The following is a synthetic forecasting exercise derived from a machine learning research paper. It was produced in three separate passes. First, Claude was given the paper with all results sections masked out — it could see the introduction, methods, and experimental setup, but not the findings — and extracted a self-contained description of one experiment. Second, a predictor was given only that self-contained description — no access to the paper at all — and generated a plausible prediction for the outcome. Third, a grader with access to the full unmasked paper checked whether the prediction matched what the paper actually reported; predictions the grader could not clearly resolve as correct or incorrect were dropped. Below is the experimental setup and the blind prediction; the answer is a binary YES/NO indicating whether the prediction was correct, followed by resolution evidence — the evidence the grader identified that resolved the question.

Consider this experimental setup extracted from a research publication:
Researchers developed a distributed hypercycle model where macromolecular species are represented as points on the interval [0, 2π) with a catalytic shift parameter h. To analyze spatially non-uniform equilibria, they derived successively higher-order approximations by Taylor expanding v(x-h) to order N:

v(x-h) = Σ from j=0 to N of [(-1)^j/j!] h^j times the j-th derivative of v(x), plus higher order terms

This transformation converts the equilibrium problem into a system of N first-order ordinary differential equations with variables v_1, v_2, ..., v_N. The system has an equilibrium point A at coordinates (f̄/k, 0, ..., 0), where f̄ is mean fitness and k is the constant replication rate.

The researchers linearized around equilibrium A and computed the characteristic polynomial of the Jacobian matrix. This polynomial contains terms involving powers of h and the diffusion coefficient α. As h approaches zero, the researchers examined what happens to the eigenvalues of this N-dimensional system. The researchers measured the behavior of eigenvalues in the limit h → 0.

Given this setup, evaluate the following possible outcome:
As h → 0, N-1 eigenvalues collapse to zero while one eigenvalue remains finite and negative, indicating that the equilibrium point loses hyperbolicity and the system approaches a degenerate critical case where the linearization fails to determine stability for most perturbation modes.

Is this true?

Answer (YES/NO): NO